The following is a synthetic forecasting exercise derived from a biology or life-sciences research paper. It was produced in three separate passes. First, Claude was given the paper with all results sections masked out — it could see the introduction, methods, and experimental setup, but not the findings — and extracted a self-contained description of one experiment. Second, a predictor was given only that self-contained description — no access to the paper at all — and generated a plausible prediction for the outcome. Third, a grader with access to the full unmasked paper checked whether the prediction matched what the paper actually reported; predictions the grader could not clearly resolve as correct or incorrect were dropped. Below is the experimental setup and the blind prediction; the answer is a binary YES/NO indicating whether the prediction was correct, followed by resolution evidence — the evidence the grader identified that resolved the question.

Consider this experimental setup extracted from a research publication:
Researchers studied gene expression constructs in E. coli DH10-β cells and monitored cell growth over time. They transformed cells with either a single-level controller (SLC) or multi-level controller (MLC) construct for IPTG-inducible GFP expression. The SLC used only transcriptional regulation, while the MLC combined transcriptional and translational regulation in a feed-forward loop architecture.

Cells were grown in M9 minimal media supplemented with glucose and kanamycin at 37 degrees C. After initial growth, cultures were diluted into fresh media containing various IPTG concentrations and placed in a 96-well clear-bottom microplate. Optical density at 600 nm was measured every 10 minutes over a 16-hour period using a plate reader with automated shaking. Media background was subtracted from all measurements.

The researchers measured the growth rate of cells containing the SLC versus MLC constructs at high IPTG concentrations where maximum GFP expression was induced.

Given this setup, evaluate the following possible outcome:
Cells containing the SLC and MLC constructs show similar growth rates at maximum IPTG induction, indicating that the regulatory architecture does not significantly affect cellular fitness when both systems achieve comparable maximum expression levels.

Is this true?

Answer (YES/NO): NO